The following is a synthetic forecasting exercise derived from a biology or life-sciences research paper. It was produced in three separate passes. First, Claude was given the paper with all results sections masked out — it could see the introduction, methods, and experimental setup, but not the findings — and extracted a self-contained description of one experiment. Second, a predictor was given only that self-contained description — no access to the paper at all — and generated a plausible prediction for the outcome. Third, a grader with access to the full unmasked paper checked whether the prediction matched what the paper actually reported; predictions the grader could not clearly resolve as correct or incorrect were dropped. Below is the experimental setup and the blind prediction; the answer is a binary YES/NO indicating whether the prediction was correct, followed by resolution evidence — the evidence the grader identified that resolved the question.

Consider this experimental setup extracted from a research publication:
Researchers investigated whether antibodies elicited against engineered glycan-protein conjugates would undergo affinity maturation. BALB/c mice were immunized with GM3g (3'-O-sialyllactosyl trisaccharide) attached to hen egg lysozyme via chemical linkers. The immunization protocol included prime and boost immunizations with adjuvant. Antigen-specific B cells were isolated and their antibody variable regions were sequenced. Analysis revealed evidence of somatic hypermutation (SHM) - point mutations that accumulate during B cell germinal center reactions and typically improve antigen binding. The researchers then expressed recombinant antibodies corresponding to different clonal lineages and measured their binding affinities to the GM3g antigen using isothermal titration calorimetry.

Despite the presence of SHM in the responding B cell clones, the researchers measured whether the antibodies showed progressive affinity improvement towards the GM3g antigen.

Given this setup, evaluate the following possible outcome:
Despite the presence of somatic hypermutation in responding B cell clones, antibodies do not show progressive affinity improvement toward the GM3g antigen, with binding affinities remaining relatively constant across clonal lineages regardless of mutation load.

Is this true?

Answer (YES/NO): YES